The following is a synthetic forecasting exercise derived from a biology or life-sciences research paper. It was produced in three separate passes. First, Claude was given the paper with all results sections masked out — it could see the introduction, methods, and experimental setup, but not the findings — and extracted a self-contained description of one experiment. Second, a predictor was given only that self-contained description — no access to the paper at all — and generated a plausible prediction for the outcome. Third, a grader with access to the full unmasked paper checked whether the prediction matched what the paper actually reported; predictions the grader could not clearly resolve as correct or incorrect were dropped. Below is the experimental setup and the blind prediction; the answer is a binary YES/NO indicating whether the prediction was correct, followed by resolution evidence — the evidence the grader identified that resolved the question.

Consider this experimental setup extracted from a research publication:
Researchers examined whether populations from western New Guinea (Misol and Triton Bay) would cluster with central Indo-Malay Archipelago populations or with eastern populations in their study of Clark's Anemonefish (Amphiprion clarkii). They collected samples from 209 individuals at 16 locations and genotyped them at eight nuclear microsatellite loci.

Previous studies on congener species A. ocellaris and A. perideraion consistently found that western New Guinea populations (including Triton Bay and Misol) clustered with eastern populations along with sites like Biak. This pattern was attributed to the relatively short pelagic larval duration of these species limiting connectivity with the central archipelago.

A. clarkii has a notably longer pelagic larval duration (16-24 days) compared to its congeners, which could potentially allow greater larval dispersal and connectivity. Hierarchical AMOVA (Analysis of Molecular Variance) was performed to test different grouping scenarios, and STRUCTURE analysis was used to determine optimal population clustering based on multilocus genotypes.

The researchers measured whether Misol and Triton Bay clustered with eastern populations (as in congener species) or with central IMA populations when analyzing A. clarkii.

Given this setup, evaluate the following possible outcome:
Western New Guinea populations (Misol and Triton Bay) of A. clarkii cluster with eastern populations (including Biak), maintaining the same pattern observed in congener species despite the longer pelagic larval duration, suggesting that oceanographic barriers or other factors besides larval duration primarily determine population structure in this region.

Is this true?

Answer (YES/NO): NO